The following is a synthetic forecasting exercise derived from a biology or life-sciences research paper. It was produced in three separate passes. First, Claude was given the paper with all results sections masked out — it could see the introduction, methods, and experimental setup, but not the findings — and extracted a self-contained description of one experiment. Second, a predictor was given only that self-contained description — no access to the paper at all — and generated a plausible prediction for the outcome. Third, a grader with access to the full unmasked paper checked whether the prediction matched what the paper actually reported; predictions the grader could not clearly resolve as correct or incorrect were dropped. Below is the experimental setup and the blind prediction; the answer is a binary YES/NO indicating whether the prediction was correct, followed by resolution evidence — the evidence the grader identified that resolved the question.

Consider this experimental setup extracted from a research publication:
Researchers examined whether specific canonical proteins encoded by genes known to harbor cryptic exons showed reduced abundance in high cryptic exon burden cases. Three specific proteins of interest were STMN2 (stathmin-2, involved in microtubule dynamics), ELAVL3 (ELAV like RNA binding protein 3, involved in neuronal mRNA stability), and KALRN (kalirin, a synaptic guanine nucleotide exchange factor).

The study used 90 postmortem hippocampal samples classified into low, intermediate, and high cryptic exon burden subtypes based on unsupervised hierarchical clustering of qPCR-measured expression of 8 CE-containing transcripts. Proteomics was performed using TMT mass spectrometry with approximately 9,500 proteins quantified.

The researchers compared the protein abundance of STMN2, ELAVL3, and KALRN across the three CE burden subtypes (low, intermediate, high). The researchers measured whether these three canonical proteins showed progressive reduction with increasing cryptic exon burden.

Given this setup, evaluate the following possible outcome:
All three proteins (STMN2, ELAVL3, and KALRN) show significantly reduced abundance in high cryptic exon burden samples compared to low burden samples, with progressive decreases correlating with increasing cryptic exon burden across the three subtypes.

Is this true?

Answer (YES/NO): YES